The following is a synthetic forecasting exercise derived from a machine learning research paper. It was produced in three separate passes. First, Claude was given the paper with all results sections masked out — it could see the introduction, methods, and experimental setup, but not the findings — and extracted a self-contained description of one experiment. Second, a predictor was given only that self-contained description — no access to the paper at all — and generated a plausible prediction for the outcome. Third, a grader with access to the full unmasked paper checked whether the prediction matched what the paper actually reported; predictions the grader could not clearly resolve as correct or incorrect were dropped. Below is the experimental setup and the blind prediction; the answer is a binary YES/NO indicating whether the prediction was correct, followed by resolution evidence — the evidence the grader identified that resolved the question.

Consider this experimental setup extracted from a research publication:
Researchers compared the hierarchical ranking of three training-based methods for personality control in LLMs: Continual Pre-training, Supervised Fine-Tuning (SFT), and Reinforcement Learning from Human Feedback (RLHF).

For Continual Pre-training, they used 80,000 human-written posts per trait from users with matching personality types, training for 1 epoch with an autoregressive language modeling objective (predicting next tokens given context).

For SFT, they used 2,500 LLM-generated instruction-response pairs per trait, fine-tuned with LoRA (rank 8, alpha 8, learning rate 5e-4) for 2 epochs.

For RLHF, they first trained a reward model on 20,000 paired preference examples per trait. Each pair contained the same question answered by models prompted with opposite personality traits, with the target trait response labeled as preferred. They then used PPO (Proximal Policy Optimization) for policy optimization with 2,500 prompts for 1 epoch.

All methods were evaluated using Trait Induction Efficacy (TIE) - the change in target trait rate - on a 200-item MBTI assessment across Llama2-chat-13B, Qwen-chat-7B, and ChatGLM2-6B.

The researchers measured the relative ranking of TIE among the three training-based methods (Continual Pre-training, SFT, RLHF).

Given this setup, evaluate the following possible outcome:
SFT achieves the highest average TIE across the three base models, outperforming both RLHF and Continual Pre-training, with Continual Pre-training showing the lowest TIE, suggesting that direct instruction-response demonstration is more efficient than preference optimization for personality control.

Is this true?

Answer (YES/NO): YES